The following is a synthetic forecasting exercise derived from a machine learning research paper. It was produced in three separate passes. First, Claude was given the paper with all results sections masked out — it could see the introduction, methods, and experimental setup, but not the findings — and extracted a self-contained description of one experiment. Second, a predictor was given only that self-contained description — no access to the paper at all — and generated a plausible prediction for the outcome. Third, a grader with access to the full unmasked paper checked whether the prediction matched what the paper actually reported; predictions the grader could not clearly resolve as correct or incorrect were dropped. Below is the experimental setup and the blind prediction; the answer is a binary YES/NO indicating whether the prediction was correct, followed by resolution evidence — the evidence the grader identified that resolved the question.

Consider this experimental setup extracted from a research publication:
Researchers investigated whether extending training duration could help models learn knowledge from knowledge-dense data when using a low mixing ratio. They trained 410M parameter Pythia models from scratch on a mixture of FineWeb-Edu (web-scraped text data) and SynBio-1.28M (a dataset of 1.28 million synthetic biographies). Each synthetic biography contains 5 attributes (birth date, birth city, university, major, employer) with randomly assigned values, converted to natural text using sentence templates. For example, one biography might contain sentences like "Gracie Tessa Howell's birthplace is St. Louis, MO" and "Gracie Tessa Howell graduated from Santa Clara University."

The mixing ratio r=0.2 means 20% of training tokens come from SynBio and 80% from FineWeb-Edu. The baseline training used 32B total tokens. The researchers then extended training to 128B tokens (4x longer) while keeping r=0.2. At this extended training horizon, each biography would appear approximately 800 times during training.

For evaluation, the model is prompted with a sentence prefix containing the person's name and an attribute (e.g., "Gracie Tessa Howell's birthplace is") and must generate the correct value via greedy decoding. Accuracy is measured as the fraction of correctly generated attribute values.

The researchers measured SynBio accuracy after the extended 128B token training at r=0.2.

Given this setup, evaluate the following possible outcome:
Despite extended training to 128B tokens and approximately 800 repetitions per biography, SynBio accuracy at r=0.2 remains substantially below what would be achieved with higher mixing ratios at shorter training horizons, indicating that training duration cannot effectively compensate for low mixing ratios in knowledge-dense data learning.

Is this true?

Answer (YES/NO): YES